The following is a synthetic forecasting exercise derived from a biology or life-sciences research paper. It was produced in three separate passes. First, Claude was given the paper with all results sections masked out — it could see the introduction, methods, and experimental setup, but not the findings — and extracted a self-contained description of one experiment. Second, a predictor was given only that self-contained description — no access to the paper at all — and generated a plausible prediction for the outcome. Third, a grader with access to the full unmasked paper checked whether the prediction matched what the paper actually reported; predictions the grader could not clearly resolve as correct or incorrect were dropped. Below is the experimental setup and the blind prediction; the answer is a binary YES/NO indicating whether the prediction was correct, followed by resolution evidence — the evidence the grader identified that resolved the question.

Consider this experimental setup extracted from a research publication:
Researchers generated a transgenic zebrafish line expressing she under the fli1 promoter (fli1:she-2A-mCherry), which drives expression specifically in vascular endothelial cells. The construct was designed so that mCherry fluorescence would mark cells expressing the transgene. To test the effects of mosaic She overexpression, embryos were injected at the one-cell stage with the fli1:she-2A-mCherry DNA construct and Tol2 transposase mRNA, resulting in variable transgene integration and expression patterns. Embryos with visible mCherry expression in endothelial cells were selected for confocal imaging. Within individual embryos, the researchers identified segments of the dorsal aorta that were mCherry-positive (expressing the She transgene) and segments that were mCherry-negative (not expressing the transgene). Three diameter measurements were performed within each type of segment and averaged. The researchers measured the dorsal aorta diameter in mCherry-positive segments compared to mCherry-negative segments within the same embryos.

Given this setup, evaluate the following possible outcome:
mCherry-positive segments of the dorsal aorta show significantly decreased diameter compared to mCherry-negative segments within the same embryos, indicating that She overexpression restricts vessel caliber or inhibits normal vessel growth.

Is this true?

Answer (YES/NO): YES